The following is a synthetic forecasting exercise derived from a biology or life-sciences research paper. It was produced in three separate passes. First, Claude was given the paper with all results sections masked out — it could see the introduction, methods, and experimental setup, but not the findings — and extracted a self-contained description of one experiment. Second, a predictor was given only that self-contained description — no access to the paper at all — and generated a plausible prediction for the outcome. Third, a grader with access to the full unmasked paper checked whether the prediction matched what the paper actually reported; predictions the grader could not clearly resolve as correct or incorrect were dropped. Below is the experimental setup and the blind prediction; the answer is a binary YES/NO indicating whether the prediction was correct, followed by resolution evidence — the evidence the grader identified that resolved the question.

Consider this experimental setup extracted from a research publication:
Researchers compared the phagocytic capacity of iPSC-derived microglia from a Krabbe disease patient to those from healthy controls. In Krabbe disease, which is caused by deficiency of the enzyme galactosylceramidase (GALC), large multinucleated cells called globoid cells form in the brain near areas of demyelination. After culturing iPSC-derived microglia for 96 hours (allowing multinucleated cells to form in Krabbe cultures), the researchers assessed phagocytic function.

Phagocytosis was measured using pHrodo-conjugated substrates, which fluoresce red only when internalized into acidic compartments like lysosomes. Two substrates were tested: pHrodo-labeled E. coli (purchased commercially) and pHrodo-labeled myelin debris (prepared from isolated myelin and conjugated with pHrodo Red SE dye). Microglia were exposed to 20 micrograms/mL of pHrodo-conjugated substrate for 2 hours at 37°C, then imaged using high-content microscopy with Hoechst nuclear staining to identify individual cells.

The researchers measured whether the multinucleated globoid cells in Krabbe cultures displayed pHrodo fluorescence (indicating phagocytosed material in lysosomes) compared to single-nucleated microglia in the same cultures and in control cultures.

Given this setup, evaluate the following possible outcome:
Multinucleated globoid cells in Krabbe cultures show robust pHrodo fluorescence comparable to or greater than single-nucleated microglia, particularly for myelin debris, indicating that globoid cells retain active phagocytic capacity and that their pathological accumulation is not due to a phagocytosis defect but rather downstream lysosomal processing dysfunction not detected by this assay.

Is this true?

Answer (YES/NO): NO